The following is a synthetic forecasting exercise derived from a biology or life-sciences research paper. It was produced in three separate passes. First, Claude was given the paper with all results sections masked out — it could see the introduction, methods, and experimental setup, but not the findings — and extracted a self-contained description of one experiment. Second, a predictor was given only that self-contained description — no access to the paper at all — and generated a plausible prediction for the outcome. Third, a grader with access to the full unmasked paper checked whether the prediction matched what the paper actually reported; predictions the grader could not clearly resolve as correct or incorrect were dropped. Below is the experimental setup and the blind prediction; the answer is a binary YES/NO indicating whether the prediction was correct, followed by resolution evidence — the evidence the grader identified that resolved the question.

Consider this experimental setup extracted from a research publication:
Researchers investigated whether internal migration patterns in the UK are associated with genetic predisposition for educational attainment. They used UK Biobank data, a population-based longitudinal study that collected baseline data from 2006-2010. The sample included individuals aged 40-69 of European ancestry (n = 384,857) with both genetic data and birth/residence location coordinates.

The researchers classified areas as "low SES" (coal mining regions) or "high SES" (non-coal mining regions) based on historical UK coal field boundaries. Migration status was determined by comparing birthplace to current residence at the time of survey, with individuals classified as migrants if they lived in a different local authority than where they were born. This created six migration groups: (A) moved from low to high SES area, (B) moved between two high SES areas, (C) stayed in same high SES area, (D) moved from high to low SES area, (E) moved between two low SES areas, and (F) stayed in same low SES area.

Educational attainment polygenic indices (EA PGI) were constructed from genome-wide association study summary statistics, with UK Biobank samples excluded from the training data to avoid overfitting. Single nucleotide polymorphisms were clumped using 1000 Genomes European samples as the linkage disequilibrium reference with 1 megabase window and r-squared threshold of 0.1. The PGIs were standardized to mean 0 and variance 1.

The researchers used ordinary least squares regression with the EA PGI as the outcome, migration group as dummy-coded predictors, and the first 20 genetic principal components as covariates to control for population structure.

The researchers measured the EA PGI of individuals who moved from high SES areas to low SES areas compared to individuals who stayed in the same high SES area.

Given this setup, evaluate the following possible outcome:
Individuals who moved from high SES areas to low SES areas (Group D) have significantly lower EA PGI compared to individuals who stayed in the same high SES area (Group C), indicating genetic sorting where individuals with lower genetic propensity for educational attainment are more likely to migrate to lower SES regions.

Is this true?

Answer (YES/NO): NO